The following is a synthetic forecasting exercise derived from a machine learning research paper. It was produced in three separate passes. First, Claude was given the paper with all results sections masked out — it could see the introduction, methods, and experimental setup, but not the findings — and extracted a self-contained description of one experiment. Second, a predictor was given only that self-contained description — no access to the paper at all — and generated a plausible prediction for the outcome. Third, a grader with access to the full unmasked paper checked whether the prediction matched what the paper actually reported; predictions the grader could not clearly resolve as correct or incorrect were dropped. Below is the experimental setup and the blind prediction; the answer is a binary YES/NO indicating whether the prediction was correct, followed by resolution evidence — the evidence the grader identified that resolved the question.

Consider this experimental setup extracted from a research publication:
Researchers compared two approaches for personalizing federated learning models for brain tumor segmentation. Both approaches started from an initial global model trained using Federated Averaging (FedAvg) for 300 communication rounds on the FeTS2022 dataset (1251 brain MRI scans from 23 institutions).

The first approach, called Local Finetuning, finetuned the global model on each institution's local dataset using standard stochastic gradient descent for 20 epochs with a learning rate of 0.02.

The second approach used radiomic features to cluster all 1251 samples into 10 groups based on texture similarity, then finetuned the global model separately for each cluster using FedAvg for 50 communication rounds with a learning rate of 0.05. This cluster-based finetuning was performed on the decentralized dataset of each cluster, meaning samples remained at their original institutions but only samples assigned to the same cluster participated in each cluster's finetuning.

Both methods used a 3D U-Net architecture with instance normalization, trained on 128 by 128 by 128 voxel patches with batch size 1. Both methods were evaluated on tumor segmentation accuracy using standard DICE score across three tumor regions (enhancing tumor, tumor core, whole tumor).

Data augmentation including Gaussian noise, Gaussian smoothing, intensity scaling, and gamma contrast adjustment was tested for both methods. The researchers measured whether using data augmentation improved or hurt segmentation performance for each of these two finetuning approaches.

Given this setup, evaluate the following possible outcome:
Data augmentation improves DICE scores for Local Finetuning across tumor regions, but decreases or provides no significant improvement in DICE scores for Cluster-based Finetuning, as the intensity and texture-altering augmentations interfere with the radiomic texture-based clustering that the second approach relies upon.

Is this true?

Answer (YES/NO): YES